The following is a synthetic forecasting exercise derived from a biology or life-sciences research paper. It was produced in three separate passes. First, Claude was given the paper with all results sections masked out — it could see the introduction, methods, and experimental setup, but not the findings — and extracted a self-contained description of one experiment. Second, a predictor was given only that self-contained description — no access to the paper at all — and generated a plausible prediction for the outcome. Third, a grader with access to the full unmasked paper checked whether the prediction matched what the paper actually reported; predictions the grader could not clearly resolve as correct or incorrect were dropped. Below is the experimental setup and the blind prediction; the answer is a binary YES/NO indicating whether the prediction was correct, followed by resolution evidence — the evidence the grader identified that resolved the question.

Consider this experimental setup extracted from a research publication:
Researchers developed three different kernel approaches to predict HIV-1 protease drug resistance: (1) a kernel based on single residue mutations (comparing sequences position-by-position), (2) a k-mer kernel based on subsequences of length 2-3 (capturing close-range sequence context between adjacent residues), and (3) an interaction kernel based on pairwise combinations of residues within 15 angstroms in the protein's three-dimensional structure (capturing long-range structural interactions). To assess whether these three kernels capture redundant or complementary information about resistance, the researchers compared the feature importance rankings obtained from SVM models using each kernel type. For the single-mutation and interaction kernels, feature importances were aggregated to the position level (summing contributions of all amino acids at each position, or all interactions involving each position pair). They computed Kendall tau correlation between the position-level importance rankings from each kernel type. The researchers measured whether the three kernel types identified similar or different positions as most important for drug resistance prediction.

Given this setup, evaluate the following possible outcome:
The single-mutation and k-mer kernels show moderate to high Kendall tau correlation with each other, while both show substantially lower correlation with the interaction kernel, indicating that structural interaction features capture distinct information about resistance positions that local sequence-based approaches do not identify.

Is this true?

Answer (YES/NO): NO